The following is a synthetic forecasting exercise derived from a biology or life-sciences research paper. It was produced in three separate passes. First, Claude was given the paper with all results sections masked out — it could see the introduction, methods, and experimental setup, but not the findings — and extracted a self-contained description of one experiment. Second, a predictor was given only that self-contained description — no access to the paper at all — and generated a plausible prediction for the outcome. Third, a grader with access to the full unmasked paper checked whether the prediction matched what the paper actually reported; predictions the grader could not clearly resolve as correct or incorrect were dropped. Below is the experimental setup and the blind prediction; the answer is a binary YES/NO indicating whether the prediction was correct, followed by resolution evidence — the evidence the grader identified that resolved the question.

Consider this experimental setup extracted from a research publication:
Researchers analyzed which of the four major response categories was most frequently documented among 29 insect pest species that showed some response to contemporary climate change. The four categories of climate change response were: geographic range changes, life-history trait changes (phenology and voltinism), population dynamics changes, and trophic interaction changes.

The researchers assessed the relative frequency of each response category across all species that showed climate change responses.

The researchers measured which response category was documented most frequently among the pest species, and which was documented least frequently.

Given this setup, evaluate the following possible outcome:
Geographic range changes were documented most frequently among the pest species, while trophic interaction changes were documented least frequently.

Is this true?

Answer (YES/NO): YES